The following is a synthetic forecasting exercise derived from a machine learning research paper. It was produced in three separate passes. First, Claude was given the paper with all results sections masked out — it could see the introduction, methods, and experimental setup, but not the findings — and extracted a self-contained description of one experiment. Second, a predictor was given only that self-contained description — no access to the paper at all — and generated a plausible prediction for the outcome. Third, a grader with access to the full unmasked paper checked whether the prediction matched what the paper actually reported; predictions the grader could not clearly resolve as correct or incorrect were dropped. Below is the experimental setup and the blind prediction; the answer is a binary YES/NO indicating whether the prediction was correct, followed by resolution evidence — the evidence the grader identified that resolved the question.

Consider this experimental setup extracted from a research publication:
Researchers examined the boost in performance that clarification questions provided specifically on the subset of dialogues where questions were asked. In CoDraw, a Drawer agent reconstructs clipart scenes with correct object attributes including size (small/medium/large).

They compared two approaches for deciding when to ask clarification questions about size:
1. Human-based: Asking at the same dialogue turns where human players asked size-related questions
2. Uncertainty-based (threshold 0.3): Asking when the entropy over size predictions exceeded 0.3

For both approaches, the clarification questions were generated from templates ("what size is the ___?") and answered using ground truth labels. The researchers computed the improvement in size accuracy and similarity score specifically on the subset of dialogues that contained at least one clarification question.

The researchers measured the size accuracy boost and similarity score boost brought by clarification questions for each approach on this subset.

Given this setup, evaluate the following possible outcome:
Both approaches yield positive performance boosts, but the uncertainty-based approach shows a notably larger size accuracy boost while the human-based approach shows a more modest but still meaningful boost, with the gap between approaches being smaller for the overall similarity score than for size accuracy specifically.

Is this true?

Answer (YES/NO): NO